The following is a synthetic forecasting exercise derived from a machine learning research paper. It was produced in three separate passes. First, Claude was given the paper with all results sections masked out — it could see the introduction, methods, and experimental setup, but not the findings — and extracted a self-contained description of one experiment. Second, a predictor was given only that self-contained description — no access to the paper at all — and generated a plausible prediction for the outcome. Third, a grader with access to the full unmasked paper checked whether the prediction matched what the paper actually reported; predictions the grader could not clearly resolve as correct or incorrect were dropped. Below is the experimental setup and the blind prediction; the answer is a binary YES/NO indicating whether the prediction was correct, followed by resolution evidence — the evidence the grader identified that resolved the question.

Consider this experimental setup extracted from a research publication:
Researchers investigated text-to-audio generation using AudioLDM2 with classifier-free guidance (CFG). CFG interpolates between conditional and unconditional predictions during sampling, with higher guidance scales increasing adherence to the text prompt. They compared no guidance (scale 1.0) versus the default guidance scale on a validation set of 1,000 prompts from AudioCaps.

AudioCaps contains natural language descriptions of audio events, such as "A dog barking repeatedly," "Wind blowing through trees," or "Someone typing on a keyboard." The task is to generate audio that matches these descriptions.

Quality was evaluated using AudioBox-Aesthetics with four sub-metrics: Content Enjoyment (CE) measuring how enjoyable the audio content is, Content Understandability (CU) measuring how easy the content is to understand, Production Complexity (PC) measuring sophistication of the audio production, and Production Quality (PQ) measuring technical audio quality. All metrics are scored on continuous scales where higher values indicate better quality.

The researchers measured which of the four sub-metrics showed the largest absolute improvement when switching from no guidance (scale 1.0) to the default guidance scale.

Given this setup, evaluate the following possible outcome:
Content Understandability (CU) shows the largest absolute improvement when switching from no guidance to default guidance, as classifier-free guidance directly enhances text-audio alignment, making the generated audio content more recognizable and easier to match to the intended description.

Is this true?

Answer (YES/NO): YES